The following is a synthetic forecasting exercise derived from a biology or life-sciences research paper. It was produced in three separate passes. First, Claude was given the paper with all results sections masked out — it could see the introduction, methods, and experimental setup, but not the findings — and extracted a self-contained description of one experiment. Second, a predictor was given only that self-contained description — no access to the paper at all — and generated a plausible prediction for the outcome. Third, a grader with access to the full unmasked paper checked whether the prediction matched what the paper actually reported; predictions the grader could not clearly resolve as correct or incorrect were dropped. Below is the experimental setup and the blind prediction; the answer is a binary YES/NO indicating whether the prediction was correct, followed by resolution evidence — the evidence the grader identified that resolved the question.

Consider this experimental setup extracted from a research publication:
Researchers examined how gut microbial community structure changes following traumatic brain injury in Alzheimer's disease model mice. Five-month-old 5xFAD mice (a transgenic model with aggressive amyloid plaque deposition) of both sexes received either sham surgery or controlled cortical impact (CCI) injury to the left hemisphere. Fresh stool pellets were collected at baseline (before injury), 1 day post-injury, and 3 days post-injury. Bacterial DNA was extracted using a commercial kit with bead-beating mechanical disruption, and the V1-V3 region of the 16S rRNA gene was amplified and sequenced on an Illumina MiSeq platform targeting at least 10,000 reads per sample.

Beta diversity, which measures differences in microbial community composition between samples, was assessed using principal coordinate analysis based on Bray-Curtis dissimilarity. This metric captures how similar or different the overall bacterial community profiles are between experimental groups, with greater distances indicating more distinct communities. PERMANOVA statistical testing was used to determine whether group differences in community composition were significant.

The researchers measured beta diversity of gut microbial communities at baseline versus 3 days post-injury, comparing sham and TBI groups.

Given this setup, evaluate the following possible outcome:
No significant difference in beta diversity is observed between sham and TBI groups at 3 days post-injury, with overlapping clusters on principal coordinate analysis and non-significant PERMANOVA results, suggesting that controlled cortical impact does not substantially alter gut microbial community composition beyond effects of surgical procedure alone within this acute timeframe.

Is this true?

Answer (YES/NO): NO